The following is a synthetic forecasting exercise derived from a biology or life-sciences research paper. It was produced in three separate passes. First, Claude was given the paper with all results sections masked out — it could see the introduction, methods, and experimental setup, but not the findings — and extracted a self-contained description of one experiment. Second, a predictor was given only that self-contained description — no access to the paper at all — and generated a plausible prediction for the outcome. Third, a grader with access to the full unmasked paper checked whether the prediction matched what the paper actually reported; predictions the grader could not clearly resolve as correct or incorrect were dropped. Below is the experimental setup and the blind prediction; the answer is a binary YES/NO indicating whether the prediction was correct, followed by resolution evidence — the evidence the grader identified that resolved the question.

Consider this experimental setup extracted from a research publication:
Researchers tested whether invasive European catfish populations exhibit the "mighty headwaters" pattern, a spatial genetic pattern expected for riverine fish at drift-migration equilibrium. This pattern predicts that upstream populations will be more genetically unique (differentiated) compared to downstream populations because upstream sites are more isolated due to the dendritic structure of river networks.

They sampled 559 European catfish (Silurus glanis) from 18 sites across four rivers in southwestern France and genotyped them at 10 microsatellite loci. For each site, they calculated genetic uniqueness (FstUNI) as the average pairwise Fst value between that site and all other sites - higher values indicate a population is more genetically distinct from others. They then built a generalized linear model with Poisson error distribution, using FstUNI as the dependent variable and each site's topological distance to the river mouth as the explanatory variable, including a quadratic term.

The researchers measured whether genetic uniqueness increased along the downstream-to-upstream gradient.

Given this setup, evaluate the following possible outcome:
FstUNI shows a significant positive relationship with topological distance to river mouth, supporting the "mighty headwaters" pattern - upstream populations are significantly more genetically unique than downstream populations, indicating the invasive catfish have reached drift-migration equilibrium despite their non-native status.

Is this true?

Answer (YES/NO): NO